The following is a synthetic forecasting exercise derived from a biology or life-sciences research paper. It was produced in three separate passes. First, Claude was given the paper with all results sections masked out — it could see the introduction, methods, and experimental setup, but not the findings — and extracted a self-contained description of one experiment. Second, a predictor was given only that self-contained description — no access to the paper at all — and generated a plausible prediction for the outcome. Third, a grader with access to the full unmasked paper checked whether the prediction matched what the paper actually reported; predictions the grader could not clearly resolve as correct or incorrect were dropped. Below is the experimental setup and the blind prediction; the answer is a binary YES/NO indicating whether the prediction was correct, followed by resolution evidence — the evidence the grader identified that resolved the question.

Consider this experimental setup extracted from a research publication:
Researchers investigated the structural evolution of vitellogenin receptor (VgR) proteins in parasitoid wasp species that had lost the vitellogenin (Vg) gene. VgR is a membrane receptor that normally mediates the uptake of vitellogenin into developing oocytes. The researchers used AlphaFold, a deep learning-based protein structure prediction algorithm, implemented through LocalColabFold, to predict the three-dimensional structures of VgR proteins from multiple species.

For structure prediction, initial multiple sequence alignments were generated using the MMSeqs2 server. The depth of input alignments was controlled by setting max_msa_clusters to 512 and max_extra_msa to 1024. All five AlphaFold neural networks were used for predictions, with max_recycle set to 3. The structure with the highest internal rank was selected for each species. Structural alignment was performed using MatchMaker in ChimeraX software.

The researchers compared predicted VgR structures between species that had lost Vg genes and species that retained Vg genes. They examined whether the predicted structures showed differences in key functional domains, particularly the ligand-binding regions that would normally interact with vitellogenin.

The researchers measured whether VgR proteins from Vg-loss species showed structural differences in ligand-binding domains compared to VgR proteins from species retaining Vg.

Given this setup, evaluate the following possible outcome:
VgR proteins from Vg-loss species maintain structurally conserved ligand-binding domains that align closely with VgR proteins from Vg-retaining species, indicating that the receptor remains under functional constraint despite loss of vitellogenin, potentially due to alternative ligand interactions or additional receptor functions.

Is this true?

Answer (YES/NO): NO